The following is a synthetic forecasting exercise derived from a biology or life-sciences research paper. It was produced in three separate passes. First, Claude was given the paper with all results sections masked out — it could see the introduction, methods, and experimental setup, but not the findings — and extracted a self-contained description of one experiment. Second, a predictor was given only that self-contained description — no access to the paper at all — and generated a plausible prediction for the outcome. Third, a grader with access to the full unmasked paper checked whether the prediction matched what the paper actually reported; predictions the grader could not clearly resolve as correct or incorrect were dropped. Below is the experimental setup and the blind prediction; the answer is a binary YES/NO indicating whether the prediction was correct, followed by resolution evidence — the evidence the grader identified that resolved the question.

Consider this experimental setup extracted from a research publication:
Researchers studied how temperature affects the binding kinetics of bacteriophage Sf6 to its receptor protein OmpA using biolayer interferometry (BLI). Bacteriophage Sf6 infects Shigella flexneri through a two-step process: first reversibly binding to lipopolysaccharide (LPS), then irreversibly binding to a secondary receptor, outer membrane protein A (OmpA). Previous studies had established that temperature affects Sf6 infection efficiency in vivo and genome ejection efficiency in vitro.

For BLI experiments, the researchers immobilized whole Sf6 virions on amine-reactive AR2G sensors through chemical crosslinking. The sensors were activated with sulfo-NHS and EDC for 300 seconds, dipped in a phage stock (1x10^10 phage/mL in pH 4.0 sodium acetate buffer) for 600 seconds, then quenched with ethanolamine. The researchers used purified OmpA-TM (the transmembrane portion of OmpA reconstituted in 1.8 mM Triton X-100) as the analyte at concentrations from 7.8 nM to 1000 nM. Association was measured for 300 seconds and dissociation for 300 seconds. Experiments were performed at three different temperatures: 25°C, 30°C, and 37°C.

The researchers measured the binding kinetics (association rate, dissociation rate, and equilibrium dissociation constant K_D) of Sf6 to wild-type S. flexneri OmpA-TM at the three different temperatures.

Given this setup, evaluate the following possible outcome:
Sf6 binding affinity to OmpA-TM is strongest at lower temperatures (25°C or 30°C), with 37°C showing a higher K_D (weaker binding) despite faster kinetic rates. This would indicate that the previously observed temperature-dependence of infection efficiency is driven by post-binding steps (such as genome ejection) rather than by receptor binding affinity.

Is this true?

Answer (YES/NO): NO